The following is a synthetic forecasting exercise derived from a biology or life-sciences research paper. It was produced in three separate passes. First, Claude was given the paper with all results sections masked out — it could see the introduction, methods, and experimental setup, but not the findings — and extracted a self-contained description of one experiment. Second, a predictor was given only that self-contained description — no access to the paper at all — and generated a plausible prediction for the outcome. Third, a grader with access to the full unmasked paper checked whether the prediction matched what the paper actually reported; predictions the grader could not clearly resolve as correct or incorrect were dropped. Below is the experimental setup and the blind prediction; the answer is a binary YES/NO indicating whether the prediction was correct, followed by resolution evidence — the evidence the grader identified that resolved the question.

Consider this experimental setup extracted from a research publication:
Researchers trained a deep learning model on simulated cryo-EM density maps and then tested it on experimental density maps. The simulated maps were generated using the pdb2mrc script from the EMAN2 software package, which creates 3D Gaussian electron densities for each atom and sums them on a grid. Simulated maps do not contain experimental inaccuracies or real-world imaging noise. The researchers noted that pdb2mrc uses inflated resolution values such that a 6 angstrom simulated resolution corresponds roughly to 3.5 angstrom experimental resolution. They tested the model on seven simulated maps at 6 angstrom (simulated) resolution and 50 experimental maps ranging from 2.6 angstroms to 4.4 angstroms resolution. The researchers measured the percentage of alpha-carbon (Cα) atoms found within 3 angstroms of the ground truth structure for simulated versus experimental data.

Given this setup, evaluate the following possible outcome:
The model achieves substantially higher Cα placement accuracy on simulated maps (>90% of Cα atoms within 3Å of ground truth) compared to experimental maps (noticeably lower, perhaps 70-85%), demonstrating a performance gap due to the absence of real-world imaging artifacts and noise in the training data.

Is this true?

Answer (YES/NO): NO